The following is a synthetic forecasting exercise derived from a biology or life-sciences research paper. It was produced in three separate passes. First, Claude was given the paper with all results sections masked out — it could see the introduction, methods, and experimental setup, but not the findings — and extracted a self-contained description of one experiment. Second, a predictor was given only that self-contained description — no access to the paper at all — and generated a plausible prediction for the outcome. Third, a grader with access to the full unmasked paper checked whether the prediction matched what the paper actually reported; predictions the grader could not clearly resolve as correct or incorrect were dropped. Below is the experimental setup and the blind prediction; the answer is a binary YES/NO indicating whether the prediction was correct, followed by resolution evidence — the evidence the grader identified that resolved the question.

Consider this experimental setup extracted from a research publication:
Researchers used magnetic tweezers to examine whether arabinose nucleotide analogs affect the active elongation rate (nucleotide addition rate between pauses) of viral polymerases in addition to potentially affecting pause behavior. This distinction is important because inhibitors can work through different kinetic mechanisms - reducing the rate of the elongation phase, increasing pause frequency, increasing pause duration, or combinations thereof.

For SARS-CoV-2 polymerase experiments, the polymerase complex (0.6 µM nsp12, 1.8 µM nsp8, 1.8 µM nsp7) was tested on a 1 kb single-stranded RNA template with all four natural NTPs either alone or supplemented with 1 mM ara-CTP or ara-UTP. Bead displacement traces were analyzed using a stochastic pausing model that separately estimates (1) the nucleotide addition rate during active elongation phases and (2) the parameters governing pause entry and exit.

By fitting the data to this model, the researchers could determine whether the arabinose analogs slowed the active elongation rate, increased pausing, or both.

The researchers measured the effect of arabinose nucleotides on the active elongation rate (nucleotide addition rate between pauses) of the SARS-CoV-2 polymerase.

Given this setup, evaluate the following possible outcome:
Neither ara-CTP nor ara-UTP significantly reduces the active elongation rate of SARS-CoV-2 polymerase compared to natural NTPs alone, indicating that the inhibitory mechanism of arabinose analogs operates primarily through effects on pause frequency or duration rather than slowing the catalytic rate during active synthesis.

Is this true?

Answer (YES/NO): YES